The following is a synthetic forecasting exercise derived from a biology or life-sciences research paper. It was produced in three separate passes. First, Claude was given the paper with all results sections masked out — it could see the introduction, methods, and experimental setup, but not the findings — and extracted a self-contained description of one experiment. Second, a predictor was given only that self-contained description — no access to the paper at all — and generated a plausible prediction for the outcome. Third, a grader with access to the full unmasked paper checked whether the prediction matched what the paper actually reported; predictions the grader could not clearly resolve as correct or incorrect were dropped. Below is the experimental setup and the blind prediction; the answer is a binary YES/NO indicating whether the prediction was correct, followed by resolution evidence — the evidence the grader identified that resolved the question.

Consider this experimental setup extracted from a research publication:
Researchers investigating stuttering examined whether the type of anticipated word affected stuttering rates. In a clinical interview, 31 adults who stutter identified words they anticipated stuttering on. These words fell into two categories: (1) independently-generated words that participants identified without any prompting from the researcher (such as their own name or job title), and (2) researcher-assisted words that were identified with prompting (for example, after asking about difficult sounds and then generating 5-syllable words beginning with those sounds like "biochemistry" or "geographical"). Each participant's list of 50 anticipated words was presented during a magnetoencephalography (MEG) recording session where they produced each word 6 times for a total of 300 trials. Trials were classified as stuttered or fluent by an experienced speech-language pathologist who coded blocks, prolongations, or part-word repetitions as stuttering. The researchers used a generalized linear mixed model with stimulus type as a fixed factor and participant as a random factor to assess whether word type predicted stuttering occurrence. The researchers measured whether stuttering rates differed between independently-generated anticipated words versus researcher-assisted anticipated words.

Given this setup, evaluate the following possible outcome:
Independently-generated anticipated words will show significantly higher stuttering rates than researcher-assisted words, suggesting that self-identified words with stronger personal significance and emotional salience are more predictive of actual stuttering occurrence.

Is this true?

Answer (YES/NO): YES